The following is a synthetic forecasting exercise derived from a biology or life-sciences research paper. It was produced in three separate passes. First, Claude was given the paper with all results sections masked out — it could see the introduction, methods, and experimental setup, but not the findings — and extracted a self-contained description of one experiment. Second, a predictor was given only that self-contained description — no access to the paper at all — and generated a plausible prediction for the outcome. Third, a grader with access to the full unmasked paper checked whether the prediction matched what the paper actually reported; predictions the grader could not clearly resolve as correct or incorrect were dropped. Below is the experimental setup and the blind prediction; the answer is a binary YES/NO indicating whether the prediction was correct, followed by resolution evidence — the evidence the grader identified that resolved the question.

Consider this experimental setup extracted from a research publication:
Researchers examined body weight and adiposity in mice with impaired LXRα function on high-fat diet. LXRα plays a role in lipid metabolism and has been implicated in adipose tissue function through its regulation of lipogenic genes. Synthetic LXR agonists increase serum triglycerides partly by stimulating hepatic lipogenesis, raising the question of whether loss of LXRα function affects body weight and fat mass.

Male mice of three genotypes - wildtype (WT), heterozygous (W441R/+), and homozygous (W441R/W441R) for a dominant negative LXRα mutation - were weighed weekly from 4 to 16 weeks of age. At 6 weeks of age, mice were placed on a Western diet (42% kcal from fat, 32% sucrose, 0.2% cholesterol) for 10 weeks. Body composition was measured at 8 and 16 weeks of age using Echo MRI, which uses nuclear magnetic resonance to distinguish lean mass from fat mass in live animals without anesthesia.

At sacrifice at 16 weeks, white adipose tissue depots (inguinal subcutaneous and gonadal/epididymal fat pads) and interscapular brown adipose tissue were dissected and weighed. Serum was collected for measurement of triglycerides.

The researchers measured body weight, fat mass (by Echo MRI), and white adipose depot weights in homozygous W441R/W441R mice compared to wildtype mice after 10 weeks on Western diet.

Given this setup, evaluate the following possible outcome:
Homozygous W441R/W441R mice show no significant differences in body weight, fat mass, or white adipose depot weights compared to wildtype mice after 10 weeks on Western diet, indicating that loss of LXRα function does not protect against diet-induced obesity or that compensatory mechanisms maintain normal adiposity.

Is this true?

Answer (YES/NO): NO